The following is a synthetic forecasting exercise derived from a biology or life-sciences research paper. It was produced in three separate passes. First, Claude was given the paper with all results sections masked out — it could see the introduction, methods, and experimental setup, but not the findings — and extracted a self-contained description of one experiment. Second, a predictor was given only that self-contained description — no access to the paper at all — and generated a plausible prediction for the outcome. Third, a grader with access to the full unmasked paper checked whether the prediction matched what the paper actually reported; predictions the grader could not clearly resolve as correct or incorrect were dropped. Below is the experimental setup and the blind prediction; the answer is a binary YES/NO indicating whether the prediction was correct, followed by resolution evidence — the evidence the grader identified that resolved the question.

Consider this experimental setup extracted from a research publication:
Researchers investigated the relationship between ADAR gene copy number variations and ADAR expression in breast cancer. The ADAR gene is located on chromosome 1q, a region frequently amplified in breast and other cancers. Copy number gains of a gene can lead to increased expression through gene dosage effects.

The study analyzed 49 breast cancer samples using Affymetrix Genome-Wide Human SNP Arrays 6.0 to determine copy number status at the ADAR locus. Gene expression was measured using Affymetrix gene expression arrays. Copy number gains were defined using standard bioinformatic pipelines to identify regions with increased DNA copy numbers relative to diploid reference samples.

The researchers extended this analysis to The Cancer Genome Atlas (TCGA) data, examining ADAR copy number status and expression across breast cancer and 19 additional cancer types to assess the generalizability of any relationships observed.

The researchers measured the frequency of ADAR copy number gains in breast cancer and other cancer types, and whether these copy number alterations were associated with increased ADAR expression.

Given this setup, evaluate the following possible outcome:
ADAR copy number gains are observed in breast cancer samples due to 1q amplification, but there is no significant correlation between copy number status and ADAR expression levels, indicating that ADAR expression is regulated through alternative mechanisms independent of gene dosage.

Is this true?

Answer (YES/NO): NO